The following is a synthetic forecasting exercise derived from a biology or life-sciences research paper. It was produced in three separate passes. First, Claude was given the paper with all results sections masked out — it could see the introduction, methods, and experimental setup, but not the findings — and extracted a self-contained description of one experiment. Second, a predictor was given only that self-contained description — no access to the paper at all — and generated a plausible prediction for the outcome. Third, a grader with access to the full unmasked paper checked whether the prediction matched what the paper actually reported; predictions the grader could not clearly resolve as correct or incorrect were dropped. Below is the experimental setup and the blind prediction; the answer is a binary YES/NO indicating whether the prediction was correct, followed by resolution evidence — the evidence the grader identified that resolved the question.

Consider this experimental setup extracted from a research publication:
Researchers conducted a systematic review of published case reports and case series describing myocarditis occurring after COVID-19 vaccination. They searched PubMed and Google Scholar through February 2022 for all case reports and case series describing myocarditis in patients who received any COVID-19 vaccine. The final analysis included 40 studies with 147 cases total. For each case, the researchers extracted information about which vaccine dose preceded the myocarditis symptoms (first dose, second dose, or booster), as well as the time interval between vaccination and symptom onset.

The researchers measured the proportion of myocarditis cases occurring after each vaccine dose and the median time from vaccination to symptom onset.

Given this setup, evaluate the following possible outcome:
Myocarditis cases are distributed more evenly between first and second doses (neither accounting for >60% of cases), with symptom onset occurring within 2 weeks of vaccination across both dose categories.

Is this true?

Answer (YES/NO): NO